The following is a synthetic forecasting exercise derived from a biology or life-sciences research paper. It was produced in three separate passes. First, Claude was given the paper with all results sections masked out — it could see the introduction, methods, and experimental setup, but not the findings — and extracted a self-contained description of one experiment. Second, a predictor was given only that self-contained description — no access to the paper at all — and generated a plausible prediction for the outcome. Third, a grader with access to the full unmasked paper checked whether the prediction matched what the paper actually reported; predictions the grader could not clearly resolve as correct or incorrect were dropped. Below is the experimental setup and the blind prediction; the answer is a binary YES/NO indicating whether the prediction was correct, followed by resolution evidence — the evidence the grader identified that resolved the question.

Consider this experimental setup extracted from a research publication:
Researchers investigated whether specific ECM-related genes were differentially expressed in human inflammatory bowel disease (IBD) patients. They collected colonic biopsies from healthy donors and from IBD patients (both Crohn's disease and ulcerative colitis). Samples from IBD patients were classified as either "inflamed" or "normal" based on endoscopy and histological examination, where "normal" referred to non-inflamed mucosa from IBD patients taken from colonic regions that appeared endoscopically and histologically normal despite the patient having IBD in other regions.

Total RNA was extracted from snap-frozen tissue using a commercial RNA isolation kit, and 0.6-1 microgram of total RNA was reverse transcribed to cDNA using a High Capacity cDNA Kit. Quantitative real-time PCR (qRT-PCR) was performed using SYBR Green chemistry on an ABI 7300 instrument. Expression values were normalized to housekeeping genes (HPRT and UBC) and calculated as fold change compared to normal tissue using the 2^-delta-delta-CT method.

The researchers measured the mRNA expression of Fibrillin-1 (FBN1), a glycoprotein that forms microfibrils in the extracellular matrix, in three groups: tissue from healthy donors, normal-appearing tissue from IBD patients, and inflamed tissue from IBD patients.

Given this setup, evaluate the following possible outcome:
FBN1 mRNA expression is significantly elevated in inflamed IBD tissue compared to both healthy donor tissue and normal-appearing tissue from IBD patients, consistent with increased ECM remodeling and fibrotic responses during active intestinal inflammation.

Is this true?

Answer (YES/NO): NO